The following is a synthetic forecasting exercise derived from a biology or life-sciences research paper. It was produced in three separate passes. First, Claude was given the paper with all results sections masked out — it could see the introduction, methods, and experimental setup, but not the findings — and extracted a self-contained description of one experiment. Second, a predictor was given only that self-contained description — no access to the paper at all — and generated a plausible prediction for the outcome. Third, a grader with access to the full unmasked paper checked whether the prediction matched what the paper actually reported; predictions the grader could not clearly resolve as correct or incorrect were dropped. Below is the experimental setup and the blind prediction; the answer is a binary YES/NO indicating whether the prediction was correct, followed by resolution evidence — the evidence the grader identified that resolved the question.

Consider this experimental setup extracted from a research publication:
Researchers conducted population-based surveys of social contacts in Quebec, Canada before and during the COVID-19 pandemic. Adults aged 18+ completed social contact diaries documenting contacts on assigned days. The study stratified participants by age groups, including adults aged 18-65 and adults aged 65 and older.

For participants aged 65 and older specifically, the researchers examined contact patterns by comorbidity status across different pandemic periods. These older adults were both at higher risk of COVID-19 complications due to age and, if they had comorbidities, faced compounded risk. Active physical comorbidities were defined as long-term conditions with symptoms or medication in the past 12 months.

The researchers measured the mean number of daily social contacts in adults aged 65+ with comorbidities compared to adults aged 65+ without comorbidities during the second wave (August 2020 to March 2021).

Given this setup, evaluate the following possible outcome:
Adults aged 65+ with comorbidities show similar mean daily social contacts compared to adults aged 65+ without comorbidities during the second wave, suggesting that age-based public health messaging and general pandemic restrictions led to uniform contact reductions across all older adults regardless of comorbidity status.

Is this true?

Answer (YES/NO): NO